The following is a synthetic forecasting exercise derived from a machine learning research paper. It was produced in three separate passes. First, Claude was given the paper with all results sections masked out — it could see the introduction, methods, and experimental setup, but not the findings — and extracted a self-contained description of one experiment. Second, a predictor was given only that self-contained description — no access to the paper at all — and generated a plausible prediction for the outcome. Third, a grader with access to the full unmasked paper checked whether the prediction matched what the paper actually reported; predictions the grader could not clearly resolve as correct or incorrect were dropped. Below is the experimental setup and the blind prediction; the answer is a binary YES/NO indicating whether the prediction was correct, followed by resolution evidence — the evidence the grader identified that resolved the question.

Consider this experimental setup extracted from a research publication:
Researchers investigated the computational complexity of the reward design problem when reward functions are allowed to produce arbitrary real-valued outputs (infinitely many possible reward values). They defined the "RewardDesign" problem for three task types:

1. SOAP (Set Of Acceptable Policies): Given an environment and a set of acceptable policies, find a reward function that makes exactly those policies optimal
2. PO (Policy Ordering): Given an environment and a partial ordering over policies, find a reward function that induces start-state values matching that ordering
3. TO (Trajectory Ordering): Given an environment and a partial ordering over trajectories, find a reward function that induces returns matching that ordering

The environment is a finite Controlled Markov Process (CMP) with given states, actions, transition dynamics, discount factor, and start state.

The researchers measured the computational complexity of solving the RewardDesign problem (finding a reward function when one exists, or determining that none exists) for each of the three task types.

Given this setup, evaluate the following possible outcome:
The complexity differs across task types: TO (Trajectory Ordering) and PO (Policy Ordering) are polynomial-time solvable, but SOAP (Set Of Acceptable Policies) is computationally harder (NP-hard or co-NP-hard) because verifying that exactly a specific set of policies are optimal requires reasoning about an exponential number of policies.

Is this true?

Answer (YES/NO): NO